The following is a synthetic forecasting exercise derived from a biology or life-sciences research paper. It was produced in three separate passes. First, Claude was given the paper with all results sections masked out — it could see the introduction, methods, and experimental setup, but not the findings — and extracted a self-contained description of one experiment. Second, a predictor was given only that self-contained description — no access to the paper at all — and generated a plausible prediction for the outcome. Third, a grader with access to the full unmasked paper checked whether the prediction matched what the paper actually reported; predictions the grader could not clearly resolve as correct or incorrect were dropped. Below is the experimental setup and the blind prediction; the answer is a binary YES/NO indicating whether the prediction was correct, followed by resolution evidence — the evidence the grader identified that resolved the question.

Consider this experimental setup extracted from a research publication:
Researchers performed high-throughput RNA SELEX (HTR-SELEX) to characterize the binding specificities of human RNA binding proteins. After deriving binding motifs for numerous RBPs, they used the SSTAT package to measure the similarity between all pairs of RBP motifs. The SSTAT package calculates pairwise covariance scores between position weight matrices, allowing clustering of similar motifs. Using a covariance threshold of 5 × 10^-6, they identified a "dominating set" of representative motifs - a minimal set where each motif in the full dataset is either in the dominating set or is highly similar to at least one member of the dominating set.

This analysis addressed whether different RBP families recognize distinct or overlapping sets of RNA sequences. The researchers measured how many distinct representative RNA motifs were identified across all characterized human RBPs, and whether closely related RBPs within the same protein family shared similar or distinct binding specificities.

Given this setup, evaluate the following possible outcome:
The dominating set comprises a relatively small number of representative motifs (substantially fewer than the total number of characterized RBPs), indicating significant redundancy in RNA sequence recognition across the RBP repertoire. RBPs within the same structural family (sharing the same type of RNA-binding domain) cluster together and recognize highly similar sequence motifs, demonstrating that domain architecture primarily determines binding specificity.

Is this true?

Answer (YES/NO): NO